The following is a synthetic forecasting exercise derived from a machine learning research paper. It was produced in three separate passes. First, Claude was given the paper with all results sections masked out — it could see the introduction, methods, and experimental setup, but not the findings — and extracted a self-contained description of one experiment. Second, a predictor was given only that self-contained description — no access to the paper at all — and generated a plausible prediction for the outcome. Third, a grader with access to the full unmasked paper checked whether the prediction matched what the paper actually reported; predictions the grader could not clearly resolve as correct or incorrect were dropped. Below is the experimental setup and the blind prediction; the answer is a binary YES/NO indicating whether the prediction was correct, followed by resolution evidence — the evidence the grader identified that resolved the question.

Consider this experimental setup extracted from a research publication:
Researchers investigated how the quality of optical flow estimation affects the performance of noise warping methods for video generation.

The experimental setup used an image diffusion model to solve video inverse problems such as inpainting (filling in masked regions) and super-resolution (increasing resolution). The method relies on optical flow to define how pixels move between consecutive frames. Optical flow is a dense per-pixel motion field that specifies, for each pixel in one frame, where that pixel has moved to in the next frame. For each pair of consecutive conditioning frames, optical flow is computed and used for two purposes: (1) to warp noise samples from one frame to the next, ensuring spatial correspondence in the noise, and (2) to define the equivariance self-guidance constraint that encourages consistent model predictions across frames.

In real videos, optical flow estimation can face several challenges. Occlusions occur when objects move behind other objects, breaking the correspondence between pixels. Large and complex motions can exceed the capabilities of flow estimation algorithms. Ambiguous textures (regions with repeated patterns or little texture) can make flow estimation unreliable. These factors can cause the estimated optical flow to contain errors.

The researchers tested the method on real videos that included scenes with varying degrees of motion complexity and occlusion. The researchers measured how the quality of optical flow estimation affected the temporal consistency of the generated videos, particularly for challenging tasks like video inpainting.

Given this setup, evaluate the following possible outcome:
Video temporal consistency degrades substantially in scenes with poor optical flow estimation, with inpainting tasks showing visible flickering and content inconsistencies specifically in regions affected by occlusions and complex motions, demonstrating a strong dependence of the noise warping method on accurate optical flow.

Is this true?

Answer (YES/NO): YES